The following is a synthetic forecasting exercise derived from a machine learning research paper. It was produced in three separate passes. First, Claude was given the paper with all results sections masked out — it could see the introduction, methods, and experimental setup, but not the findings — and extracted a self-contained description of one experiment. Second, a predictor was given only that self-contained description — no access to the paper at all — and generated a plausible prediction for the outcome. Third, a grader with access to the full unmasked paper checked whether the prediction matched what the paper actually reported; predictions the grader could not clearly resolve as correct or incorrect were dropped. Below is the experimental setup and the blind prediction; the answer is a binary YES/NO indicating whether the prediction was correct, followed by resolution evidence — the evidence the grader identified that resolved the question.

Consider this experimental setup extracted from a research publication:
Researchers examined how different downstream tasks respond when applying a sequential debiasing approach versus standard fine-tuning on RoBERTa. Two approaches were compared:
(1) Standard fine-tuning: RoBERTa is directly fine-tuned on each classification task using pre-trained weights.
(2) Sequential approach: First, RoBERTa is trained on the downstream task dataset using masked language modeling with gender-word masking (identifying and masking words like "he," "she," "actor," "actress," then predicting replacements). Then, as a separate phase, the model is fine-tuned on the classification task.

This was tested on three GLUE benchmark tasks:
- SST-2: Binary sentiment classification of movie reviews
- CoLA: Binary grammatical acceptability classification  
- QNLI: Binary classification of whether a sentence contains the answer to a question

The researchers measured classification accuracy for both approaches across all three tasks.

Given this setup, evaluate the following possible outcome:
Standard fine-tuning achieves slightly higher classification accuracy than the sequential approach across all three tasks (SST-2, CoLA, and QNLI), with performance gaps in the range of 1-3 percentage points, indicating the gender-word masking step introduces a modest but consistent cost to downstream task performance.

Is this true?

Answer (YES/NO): NO